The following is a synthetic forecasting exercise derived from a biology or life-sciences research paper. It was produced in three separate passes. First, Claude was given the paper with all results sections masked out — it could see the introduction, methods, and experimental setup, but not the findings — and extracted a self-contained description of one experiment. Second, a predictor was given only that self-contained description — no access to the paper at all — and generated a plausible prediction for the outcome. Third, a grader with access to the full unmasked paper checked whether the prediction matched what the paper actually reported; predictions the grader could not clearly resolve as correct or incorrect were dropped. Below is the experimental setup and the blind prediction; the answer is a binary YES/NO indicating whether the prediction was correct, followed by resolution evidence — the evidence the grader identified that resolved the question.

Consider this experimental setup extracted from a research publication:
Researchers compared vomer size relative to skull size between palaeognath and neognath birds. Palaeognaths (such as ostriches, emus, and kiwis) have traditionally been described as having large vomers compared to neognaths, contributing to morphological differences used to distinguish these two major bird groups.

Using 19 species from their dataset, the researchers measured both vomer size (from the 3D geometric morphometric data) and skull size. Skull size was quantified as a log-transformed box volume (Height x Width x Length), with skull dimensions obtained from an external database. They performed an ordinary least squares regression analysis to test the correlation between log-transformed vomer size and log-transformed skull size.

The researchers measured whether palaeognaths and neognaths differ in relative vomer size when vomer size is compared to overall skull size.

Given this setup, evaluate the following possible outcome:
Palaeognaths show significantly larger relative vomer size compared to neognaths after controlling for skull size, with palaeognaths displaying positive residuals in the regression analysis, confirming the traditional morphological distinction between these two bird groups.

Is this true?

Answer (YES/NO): NO